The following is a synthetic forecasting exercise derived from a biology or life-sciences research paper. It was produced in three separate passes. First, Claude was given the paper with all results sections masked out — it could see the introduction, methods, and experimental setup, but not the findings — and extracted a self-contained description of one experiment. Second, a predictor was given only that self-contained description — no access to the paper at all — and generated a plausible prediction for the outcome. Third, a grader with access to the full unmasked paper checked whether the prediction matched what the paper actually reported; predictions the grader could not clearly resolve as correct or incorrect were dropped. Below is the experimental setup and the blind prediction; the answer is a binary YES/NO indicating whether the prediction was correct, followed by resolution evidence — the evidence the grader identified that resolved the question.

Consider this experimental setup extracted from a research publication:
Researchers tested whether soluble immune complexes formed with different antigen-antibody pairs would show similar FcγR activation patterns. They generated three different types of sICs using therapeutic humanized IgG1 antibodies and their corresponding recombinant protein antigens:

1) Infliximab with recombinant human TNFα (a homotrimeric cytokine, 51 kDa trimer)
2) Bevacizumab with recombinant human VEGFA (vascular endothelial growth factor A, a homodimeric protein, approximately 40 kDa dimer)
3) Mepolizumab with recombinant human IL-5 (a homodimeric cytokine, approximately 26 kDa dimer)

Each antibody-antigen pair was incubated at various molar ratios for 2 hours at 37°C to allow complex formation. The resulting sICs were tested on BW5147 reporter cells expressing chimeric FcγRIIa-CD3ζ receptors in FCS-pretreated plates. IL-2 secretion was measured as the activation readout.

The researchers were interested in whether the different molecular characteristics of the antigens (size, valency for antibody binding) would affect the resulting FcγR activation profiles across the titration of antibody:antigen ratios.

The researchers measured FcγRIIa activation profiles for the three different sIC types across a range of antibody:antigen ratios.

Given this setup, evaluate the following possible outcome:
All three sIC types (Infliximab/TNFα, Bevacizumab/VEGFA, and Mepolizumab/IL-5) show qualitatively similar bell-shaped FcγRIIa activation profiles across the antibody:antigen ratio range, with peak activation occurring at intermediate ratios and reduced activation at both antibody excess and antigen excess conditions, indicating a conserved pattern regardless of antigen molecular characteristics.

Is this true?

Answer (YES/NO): NO